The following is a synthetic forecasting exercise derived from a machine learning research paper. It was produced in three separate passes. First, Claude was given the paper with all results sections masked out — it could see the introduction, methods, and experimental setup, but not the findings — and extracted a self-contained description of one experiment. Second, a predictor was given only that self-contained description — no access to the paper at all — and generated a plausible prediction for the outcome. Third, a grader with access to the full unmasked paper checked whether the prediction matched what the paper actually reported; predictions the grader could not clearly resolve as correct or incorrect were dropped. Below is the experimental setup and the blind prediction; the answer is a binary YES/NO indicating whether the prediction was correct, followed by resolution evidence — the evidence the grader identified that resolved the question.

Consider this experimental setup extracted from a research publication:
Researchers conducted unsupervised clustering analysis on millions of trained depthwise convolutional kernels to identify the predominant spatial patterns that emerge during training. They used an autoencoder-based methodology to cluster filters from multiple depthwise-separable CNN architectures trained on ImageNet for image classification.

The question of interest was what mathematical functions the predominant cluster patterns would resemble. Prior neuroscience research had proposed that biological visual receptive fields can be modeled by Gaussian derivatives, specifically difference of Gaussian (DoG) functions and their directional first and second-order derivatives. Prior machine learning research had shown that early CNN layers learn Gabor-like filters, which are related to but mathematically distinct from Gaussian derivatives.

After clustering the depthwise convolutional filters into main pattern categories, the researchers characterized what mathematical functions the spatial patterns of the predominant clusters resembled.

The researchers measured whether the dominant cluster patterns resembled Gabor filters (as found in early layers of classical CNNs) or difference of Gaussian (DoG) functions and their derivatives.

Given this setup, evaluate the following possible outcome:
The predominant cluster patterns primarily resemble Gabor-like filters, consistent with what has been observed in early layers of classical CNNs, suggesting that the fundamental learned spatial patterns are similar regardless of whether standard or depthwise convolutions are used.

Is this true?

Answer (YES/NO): NO